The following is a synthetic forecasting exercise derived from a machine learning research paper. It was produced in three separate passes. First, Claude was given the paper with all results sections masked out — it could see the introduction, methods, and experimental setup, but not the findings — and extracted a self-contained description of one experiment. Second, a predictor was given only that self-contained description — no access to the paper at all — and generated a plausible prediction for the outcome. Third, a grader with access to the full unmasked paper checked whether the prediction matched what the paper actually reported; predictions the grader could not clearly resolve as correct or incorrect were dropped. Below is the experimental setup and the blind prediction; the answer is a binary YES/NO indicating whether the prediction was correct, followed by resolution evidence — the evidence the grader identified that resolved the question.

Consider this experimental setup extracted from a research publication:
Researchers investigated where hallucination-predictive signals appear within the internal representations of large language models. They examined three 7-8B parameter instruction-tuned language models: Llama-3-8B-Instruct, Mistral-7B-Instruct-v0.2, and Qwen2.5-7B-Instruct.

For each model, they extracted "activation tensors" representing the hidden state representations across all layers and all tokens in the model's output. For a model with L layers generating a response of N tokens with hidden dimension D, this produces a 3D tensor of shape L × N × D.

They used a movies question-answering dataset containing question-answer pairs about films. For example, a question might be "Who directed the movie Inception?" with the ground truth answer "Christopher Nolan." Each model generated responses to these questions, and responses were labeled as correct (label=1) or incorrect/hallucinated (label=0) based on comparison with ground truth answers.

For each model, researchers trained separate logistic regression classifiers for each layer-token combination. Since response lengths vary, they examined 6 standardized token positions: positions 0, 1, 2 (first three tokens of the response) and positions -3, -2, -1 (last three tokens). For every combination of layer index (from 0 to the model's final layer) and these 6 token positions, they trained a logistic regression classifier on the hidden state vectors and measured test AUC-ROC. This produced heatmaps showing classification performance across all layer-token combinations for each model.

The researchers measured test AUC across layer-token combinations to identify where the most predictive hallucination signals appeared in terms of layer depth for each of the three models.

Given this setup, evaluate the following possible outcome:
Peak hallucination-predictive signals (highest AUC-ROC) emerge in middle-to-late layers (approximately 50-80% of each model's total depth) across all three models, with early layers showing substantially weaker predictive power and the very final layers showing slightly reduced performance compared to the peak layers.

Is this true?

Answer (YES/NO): NO